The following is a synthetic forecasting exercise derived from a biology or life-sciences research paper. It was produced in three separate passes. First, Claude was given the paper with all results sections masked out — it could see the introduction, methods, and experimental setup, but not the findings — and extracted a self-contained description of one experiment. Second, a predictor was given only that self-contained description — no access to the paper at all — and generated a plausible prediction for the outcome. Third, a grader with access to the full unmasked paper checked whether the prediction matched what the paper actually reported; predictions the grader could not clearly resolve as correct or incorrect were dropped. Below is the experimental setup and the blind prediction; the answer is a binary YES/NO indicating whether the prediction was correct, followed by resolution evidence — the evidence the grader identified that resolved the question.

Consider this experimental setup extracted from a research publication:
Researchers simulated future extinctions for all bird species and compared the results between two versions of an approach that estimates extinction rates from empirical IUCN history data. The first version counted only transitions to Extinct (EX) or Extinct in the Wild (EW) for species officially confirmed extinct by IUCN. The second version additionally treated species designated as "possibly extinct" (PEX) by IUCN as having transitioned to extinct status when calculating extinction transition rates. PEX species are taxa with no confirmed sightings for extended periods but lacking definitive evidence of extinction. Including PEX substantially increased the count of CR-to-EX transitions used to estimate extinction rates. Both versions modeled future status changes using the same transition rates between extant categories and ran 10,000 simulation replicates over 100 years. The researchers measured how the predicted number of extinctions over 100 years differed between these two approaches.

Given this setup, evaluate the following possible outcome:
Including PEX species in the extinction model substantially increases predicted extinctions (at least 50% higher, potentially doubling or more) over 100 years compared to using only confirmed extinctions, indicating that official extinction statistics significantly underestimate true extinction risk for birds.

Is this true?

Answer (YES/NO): YES